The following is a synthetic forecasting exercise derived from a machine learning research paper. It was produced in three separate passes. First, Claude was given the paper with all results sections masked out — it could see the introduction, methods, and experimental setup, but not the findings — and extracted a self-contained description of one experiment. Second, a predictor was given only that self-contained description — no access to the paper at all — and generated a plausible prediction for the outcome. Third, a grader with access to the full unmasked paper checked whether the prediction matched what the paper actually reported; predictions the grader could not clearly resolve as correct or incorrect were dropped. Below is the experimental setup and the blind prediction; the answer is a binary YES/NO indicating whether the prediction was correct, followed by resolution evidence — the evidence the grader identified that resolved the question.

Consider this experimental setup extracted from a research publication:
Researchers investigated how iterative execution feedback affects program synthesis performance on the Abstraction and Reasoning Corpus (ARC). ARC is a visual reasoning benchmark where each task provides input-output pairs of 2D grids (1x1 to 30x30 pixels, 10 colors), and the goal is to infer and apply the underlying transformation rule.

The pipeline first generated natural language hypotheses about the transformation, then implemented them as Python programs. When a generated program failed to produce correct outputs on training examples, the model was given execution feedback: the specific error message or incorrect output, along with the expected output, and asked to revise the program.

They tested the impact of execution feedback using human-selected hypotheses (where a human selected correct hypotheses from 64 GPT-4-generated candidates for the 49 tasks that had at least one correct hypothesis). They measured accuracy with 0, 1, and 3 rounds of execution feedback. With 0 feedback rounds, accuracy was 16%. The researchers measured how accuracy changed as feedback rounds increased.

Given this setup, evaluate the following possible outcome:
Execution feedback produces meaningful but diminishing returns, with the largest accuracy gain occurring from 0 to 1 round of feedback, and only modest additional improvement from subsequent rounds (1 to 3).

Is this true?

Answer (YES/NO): YES